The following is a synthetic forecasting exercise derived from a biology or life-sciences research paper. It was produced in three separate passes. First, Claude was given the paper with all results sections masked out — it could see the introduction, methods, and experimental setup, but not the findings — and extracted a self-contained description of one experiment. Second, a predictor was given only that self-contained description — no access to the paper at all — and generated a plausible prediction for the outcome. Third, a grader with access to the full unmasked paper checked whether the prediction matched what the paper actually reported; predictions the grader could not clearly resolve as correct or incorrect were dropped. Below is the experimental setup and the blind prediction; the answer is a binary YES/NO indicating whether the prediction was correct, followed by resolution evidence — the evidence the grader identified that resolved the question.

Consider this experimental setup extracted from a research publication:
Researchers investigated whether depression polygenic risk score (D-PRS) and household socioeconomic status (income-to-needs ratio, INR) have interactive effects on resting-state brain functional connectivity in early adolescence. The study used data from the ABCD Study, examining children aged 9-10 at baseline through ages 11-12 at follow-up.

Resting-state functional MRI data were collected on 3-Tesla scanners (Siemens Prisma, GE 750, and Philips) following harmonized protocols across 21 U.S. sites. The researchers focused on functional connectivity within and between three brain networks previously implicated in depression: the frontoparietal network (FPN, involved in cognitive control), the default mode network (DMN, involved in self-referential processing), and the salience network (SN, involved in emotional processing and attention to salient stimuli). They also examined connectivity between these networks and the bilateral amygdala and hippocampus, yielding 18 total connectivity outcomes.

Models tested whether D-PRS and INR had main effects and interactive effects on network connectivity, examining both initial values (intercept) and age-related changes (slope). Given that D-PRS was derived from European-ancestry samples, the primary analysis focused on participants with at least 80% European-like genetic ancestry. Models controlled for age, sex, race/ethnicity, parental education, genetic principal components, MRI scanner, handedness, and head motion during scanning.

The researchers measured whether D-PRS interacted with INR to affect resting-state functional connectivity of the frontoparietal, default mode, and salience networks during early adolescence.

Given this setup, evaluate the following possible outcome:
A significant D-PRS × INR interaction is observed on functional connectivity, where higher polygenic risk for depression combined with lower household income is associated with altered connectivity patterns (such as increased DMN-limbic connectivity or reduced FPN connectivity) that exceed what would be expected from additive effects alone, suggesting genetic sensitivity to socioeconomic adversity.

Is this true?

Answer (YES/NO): NO